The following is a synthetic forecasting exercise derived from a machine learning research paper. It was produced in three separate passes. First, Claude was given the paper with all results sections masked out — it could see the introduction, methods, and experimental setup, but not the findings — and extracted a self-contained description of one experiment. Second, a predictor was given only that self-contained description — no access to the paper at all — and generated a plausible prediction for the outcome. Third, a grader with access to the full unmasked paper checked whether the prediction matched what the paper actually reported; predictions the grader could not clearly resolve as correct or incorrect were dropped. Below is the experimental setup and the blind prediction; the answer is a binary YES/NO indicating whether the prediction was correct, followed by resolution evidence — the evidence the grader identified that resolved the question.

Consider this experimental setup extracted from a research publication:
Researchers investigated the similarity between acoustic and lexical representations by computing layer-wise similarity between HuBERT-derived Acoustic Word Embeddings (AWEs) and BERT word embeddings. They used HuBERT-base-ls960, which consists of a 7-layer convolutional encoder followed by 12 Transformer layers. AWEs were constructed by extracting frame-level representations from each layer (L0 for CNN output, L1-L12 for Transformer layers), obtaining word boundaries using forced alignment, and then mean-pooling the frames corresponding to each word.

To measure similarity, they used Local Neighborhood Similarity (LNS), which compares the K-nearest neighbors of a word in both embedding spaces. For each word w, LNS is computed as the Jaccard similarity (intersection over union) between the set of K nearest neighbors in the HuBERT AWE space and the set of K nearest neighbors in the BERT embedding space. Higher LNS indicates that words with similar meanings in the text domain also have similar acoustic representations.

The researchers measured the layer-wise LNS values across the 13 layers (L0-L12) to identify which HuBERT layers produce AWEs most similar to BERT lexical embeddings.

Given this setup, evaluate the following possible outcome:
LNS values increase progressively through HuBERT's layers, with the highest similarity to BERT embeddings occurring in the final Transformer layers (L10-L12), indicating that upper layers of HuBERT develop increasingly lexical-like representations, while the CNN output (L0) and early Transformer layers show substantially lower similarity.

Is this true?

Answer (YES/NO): NO